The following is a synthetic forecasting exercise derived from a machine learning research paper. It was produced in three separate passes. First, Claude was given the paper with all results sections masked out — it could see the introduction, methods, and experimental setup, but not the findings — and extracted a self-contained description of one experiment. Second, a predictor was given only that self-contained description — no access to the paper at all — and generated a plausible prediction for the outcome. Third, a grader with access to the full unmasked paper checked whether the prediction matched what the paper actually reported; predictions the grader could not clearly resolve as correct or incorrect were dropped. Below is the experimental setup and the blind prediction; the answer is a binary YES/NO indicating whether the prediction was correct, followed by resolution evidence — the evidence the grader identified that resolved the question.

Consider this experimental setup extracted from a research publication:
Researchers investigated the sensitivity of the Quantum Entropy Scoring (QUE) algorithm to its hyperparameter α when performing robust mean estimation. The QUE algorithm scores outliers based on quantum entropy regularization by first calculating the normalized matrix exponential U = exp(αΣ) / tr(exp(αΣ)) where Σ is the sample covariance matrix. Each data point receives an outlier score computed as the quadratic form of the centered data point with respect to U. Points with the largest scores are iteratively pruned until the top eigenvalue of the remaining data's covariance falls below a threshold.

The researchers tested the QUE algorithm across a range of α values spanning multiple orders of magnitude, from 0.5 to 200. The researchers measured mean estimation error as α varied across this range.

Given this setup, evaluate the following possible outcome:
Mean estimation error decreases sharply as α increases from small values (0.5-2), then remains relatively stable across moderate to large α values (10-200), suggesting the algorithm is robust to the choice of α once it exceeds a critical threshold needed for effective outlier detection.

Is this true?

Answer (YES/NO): NO